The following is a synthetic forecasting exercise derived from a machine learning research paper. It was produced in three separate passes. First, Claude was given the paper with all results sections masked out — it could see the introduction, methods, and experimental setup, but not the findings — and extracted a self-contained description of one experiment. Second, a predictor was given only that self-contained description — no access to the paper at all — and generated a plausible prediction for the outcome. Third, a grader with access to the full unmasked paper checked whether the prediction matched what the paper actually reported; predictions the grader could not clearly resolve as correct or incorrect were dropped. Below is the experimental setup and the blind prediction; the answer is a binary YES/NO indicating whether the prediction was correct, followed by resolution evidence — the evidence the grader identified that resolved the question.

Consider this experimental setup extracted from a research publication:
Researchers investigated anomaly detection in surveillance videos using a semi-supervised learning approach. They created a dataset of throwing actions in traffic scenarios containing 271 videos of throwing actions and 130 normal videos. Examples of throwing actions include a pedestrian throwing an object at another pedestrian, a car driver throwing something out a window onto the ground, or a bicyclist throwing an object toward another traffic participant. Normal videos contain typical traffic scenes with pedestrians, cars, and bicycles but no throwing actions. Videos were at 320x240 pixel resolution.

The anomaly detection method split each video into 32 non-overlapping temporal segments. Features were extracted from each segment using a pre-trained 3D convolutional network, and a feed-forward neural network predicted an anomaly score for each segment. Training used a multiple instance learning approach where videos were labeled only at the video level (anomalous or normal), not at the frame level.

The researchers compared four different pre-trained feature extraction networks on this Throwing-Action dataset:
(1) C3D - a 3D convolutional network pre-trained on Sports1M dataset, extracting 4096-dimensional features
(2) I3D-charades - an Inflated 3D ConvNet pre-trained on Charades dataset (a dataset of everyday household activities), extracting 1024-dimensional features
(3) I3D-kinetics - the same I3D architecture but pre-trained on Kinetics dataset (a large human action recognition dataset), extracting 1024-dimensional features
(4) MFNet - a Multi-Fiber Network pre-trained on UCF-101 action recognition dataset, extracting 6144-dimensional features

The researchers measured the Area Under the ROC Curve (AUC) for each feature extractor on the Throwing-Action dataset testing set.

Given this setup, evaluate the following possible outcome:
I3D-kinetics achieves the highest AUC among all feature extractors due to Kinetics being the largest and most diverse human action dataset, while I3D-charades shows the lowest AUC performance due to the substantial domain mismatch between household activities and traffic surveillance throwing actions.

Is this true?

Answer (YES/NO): NO